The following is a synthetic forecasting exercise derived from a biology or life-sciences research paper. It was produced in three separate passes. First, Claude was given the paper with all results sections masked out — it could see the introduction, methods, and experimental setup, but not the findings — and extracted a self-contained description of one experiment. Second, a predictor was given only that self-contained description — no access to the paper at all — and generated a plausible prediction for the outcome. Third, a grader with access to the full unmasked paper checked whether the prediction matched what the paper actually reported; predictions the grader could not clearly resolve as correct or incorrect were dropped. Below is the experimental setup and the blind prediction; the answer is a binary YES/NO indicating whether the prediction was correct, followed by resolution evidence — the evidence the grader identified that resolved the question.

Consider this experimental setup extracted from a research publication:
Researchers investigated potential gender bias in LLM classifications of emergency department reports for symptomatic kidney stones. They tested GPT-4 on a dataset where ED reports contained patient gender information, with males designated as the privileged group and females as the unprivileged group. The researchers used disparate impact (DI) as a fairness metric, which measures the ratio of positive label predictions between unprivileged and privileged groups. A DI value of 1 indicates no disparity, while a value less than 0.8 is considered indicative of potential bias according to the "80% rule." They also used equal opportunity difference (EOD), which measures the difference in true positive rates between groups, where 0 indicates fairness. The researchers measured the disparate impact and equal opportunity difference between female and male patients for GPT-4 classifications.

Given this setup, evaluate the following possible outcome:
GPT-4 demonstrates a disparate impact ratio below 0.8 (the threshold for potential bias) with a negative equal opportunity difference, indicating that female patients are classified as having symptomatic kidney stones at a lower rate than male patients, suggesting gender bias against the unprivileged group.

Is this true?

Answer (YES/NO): NO